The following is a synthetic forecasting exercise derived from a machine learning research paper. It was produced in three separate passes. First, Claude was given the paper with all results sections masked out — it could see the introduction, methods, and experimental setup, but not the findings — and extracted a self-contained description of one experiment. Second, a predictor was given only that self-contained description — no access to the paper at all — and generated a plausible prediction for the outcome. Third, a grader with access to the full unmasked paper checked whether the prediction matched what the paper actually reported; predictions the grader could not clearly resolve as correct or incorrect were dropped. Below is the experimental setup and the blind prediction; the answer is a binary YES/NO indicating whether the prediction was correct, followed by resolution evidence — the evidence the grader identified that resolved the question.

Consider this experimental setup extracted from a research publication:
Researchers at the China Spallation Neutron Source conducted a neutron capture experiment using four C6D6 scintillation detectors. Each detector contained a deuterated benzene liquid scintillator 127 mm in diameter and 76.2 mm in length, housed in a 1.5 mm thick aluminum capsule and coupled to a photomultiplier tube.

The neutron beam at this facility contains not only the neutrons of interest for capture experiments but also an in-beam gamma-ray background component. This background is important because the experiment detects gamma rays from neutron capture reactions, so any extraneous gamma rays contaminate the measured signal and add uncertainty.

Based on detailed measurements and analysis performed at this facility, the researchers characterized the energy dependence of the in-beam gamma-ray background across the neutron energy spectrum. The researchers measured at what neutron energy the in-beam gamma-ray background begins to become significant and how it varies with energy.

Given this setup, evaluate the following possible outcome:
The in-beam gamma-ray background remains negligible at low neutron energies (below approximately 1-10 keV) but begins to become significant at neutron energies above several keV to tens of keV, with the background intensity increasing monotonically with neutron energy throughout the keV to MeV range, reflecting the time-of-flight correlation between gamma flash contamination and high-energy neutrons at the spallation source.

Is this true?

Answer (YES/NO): NO